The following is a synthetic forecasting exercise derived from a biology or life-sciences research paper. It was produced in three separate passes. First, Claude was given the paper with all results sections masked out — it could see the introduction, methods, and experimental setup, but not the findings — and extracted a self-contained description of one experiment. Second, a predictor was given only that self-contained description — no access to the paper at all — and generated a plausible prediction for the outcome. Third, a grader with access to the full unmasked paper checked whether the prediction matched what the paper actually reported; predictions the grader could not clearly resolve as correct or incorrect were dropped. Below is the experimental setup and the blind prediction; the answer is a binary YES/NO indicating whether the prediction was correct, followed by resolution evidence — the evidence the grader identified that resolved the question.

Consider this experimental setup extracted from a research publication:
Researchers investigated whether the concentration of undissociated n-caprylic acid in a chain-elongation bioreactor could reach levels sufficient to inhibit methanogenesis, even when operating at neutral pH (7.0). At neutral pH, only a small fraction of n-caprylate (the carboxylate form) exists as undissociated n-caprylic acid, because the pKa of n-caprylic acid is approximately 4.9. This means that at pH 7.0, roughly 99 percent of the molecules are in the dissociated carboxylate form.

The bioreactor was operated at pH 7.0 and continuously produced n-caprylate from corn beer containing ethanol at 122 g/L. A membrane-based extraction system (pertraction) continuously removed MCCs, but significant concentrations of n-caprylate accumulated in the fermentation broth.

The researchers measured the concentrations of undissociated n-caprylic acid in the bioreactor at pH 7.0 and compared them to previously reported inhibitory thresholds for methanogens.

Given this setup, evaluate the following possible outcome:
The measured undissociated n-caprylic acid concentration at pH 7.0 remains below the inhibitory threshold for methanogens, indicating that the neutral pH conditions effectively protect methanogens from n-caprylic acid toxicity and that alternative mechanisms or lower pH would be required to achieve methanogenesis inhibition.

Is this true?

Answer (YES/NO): NO